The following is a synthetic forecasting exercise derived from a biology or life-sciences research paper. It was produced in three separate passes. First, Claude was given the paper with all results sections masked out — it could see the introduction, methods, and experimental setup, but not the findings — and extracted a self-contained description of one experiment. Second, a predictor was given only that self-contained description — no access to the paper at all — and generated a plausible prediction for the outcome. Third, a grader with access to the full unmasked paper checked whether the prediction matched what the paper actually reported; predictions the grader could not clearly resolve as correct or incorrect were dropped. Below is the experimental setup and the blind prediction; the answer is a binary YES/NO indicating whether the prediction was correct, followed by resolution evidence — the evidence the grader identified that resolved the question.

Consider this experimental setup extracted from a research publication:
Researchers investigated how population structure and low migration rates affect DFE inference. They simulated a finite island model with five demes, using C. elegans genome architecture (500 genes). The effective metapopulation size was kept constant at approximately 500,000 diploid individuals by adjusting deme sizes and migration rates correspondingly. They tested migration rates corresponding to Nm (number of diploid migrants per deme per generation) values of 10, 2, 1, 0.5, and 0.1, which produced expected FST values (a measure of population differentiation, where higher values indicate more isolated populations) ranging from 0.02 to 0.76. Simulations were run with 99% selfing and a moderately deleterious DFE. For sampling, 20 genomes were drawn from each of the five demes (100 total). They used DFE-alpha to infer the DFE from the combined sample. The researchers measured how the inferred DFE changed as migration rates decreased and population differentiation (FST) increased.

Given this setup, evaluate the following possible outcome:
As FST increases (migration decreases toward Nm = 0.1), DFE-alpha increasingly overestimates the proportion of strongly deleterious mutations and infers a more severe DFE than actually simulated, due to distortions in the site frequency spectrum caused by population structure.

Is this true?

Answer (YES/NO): NO